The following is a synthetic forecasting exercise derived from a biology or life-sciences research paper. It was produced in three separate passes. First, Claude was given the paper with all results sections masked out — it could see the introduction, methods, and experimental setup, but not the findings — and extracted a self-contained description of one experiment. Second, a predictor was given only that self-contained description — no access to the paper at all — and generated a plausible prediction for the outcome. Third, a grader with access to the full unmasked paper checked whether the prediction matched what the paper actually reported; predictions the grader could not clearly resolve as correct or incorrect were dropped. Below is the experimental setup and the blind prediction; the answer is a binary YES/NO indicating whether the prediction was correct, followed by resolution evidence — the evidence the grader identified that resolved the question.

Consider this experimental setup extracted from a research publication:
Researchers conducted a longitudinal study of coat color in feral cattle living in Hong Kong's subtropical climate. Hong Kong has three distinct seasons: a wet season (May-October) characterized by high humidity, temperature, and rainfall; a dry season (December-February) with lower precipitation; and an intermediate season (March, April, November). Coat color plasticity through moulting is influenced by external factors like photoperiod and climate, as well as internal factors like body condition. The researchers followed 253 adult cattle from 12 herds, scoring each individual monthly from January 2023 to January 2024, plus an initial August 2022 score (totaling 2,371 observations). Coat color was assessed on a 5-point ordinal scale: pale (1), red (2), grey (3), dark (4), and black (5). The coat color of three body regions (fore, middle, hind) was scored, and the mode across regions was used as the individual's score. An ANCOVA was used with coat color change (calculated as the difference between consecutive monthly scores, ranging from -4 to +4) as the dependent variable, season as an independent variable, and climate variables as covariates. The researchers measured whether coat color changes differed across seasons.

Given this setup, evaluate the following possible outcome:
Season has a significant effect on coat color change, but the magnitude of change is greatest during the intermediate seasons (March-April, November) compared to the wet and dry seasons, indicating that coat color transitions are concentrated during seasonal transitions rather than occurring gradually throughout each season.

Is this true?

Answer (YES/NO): NO